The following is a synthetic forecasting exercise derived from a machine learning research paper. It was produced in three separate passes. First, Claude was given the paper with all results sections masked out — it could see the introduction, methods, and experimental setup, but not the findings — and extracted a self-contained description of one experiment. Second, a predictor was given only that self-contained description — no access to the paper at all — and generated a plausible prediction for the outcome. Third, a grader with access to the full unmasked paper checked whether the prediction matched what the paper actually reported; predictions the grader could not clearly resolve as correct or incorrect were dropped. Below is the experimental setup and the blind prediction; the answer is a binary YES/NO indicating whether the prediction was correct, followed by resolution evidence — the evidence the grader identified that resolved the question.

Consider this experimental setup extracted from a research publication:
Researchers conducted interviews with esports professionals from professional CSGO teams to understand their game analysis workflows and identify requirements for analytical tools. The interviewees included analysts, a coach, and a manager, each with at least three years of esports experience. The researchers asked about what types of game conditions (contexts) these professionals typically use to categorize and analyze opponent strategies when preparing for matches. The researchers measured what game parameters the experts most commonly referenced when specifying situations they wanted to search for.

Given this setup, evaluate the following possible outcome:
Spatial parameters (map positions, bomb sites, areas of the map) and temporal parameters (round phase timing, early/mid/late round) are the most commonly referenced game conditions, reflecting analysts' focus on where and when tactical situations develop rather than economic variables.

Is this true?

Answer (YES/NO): NO